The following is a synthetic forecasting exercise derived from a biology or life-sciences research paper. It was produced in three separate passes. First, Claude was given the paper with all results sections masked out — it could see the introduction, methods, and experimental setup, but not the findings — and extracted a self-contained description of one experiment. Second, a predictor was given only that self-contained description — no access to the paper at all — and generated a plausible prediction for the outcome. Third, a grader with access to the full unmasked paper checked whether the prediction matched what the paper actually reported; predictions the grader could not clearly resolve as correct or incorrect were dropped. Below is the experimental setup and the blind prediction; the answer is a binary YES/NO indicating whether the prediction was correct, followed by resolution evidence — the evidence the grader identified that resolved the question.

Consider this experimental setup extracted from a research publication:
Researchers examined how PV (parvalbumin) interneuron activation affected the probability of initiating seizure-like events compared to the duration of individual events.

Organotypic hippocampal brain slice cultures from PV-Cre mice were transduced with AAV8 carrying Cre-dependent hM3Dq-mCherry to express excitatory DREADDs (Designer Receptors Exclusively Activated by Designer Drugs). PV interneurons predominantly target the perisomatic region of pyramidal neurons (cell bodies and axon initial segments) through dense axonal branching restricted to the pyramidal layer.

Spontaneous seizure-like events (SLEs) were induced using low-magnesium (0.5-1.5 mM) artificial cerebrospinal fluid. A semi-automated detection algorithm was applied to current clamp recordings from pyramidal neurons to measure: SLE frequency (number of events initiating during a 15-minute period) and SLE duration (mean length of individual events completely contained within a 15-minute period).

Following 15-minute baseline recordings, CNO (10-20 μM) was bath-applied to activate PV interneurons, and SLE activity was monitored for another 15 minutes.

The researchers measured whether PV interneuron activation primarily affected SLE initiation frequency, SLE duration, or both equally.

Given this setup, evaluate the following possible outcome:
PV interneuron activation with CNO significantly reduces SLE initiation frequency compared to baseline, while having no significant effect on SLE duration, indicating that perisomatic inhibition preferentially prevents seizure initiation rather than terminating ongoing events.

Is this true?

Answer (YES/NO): YES